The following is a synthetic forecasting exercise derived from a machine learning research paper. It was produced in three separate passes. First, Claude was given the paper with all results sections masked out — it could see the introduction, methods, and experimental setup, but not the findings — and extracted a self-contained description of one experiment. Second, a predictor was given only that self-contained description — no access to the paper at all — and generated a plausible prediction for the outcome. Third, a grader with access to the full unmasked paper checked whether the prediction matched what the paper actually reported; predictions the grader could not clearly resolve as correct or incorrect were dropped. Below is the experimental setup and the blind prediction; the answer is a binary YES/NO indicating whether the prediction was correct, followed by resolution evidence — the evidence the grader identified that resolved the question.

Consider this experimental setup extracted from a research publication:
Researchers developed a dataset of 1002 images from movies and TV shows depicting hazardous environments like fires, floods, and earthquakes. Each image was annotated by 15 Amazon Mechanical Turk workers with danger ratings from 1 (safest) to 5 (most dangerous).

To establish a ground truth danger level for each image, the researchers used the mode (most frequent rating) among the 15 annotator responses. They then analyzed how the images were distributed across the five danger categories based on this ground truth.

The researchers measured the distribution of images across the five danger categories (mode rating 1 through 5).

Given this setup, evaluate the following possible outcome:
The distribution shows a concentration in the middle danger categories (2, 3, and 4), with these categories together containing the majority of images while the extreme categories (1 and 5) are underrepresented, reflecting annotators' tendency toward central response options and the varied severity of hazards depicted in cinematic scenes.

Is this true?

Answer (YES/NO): NO